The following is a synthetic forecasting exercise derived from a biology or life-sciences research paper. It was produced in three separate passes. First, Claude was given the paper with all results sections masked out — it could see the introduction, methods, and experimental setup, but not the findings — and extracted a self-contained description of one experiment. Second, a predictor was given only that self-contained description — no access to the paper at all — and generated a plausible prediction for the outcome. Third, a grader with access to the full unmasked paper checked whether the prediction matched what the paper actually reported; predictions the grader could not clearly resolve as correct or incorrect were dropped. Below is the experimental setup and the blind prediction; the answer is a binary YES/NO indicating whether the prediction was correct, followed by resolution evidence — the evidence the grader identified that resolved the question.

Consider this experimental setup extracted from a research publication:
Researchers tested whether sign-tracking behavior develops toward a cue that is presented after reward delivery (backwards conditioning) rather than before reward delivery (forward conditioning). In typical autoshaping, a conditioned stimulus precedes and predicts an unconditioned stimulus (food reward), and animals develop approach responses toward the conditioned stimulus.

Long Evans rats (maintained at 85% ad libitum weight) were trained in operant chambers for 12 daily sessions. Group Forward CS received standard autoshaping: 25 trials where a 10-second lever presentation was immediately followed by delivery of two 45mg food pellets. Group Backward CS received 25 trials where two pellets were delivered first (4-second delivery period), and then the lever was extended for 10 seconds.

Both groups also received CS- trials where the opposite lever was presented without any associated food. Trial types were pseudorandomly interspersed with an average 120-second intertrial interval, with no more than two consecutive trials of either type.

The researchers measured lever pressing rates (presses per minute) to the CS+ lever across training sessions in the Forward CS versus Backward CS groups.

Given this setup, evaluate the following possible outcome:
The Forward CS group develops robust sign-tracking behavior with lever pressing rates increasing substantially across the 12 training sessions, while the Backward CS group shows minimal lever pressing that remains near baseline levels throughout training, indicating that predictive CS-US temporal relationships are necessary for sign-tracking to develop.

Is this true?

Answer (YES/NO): YES